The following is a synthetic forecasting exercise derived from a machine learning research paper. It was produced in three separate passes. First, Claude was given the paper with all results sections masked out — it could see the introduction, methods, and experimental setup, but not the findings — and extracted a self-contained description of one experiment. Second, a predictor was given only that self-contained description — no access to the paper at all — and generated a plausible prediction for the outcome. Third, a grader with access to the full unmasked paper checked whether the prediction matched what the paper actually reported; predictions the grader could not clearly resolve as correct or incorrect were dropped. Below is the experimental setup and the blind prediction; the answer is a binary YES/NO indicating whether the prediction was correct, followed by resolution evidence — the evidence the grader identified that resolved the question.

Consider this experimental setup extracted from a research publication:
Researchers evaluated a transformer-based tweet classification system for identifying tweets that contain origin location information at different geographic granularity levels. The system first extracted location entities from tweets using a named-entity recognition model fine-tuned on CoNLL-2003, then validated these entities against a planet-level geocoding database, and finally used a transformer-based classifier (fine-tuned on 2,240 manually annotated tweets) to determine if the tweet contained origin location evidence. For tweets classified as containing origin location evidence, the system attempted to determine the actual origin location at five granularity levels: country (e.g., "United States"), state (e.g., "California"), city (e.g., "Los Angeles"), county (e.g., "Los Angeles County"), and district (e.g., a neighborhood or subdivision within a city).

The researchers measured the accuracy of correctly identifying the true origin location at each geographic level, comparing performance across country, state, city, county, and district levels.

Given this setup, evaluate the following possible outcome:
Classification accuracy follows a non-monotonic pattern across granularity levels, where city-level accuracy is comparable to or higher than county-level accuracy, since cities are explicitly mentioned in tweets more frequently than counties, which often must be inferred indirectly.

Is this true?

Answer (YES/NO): YES